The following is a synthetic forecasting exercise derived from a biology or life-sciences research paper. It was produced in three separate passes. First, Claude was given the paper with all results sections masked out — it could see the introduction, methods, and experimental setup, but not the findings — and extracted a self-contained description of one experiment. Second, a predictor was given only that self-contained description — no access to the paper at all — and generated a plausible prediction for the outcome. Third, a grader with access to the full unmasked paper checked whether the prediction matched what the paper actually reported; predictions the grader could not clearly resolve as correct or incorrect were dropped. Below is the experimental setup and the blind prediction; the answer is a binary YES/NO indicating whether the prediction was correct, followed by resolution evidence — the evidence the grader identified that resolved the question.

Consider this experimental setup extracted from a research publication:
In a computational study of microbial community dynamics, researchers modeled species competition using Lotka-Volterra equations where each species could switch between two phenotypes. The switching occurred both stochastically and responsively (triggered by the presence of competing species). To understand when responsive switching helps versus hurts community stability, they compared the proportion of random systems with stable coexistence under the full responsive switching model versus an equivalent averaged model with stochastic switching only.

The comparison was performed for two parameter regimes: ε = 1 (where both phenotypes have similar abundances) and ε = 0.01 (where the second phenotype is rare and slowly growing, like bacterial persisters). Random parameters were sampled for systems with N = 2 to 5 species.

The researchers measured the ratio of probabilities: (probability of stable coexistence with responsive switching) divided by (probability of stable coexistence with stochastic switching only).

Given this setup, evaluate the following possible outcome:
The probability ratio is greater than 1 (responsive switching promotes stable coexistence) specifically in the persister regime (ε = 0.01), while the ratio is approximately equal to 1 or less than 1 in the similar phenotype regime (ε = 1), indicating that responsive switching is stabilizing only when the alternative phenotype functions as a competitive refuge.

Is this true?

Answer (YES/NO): NO